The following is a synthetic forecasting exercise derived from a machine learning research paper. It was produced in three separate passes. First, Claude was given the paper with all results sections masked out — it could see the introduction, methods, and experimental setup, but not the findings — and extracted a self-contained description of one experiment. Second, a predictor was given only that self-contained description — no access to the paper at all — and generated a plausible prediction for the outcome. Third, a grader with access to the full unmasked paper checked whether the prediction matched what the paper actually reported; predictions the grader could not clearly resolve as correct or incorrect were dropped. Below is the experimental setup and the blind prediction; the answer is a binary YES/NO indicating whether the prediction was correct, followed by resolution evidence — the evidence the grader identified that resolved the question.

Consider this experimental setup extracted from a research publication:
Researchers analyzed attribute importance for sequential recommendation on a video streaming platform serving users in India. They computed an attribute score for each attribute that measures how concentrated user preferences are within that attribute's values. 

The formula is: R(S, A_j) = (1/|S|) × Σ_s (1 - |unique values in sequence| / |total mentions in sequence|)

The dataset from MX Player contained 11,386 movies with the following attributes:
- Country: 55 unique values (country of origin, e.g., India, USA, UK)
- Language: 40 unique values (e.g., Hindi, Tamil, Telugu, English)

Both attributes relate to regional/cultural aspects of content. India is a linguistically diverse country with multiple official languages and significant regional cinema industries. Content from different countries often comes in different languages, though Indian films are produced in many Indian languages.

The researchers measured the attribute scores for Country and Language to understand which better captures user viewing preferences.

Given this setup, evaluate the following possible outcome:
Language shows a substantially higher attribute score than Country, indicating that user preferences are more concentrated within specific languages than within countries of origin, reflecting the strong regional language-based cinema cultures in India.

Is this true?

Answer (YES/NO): YES